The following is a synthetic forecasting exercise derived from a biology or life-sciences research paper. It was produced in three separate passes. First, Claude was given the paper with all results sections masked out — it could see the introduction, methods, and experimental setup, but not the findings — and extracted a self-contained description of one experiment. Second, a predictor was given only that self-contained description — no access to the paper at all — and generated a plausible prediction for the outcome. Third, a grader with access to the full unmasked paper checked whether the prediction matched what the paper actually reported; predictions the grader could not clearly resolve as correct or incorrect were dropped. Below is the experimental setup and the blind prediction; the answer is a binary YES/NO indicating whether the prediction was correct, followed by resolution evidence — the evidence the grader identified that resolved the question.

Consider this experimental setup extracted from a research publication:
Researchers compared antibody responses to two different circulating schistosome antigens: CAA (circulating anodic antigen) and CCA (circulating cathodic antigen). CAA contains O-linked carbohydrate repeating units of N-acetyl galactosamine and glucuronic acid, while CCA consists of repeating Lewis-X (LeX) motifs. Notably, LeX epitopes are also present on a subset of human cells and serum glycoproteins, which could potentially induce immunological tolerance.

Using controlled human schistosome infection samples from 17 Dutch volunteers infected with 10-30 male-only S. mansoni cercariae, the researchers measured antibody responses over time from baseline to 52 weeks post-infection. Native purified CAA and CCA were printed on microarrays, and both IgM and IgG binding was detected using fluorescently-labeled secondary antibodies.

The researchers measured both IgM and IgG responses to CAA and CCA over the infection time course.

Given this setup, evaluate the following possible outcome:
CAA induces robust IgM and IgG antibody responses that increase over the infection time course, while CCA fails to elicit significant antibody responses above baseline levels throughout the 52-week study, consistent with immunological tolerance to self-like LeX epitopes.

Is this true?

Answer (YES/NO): NO